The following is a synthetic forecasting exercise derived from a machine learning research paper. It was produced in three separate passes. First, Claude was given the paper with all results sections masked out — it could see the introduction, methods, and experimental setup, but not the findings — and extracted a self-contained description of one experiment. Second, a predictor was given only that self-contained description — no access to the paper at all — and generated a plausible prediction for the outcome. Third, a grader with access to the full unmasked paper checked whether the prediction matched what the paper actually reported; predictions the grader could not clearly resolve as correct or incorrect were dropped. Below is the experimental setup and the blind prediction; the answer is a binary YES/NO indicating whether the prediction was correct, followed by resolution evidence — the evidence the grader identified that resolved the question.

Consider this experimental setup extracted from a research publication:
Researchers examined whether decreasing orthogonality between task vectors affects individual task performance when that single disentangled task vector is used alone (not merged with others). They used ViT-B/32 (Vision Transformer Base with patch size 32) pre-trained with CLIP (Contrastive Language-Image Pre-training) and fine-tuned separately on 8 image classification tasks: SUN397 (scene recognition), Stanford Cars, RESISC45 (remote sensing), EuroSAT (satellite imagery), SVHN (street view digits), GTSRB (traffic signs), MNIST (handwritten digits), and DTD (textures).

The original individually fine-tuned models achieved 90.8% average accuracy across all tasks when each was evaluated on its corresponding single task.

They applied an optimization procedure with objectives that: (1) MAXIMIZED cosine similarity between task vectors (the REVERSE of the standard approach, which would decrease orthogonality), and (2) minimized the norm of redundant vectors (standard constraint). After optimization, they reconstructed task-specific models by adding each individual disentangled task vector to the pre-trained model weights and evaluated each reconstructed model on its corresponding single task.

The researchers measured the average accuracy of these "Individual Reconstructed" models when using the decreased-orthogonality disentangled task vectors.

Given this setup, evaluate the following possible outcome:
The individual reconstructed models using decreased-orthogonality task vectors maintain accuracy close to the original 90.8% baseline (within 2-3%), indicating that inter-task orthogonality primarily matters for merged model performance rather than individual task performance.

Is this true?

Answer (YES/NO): YES